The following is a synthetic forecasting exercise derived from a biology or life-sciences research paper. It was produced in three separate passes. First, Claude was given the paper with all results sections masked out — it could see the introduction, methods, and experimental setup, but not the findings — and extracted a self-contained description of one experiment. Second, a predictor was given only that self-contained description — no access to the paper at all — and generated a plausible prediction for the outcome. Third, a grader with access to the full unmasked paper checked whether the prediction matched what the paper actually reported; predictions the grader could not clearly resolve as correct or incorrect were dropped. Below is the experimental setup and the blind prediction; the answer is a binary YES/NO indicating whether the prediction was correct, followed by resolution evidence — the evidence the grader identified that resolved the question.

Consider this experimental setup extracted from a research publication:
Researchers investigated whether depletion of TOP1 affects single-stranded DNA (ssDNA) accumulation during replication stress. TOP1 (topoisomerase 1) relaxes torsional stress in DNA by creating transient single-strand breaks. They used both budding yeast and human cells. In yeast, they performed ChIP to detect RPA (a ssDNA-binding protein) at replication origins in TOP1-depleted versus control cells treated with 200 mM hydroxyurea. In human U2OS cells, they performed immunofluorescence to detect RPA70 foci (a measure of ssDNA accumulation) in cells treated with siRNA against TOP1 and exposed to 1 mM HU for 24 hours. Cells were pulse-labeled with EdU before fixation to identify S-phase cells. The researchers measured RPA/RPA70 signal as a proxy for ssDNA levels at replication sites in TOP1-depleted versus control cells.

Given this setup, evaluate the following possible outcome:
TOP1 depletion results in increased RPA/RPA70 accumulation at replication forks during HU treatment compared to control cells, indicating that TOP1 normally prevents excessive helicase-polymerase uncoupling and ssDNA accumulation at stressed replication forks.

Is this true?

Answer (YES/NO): NO